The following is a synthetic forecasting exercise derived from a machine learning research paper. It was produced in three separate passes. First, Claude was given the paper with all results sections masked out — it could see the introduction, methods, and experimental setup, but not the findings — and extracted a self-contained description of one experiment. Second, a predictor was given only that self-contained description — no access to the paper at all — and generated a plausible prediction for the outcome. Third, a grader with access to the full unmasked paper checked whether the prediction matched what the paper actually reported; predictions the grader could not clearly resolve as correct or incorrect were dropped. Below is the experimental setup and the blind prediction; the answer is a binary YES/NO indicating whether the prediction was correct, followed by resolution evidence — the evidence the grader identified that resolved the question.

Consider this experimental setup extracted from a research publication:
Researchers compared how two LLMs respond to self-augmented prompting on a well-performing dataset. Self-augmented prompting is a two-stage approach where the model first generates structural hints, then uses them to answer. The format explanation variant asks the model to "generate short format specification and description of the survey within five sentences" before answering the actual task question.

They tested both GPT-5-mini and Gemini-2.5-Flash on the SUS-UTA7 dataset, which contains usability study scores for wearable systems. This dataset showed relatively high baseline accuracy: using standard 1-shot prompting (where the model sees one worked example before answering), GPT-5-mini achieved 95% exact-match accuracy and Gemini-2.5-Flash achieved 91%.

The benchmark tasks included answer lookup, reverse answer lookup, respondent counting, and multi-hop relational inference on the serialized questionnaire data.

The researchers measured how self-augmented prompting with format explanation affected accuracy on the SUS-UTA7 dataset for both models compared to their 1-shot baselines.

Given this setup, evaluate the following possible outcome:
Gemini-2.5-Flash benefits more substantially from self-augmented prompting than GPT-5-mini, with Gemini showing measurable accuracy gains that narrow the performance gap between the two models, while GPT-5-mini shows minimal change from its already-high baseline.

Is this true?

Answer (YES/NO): NO